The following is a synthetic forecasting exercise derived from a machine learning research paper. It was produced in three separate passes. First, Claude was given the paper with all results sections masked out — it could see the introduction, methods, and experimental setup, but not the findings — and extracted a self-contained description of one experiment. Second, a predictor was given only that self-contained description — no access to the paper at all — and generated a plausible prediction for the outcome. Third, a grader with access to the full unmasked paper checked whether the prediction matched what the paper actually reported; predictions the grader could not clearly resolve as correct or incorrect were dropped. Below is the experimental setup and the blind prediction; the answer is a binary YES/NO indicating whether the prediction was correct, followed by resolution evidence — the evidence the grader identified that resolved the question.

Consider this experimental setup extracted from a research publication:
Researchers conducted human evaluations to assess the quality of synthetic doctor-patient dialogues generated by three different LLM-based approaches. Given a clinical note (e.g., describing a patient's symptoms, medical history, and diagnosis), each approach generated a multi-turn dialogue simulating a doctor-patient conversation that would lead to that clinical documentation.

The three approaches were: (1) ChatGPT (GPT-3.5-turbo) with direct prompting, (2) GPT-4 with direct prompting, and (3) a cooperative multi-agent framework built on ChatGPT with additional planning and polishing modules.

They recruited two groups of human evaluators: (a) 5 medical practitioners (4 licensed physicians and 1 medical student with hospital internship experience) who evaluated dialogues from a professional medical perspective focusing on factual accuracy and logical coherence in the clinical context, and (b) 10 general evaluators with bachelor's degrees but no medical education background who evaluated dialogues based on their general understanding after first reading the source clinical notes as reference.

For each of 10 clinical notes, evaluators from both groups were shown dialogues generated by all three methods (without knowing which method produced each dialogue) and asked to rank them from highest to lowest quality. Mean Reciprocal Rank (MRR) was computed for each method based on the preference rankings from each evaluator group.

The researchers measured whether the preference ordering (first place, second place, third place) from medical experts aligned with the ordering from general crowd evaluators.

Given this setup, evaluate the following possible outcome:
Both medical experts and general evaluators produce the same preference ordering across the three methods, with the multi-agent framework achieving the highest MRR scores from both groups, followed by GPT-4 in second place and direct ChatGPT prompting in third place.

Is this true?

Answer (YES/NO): YES